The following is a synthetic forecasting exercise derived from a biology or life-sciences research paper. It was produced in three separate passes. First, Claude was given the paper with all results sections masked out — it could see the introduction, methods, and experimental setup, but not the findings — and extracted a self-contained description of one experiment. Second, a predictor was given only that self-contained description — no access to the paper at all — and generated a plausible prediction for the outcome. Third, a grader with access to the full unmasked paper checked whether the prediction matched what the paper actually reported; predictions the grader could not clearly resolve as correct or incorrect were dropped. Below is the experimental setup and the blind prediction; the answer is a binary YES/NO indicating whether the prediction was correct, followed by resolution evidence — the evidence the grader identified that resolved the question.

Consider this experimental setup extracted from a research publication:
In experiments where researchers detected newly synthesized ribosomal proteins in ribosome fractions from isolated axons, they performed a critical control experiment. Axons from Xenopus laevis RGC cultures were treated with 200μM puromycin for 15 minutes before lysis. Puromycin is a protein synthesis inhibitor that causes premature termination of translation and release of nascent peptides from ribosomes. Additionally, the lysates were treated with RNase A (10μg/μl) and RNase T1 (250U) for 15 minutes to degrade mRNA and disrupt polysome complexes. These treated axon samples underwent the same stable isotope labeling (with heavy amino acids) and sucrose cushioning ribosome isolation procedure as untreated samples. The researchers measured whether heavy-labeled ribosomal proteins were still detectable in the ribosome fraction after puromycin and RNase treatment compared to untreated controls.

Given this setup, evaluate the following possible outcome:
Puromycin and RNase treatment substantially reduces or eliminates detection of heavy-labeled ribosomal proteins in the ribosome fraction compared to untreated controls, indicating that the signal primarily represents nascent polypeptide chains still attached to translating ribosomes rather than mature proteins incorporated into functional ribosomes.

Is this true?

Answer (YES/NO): NO